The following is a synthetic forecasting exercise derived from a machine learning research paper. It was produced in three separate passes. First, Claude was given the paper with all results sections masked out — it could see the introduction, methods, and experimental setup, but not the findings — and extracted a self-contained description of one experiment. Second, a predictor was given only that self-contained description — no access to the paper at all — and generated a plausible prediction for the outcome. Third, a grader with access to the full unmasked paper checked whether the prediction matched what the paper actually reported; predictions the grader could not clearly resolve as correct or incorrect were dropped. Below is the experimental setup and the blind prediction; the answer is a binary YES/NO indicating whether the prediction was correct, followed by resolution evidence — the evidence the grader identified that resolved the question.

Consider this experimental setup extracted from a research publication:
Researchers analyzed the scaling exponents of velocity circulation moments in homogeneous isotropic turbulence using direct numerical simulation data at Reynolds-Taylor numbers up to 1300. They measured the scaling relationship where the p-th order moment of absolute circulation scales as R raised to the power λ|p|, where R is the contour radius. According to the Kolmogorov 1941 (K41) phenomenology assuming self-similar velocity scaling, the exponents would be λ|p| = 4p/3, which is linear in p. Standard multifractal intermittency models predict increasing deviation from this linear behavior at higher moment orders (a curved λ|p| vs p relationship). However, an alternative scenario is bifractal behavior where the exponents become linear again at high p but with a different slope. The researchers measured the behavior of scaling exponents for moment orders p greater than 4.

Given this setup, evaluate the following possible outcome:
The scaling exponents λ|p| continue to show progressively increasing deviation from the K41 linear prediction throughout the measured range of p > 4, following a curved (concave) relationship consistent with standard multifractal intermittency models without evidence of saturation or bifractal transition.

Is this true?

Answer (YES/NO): NO